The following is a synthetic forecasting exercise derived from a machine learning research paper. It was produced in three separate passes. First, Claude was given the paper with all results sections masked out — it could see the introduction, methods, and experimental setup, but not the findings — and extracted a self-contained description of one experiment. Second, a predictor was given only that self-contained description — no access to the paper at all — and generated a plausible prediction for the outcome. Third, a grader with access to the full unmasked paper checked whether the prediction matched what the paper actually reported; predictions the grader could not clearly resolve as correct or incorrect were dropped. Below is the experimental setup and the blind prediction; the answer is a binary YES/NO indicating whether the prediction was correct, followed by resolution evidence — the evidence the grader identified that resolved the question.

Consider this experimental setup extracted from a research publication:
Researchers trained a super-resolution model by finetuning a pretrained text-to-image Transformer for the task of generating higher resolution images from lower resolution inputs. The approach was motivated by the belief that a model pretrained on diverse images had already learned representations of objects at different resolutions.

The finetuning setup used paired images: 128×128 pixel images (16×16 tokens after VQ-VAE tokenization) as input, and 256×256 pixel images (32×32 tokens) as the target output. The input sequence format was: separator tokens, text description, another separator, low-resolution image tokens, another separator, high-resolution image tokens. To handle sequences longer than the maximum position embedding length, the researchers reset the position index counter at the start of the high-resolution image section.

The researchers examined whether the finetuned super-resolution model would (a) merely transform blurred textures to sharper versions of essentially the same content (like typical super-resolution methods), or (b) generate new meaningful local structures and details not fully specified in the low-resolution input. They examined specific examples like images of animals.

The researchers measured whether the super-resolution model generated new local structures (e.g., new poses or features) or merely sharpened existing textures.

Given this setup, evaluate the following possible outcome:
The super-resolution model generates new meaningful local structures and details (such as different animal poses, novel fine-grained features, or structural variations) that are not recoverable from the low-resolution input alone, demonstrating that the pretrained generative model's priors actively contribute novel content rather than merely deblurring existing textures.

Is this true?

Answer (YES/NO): YES